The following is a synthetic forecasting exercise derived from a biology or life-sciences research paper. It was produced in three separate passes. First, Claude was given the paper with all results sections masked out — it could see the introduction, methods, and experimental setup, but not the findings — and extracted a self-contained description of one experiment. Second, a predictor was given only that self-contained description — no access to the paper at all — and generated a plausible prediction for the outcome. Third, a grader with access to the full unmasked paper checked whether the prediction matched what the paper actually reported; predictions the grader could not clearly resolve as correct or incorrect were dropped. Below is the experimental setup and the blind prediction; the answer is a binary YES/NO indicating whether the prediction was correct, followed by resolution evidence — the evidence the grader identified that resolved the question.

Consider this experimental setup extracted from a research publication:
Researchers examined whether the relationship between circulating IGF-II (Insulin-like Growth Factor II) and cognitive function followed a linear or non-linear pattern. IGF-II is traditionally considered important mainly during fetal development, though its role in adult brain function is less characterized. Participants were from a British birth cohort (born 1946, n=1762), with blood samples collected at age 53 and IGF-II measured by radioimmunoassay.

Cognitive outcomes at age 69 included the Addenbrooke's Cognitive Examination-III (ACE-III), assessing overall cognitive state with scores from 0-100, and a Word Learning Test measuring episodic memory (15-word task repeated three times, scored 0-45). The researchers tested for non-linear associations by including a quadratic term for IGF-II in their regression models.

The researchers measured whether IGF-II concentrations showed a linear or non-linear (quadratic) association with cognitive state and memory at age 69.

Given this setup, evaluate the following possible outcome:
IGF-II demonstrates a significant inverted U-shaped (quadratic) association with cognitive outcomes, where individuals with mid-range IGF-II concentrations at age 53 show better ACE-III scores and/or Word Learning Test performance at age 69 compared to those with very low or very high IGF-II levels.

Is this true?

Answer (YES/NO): NO